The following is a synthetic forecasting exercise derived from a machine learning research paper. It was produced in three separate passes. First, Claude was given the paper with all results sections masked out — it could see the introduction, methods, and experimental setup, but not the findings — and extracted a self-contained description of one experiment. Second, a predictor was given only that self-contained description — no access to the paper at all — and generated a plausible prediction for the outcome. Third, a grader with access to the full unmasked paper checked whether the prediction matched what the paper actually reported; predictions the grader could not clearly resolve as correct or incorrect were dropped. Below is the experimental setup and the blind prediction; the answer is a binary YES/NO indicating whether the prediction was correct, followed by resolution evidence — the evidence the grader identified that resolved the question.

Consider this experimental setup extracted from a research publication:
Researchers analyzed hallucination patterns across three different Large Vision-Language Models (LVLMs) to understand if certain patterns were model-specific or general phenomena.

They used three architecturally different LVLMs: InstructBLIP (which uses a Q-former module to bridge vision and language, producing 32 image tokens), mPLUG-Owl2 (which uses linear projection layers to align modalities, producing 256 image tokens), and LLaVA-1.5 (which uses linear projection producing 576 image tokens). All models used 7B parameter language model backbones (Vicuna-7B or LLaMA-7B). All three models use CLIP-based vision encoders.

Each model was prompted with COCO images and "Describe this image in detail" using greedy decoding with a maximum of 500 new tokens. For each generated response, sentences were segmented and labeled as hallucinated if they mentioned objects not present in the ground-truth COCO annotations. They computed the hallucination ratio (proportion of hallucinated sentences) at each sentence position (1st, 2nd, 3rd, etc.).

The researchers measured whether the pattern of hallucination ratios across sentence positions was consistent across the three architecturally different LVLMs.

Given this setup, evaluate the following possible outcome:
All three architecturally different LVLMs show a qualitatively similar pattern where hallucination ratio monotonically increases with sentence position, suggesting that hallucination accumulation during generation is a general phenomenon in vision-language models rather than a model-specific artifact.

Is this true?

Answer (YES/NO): YES